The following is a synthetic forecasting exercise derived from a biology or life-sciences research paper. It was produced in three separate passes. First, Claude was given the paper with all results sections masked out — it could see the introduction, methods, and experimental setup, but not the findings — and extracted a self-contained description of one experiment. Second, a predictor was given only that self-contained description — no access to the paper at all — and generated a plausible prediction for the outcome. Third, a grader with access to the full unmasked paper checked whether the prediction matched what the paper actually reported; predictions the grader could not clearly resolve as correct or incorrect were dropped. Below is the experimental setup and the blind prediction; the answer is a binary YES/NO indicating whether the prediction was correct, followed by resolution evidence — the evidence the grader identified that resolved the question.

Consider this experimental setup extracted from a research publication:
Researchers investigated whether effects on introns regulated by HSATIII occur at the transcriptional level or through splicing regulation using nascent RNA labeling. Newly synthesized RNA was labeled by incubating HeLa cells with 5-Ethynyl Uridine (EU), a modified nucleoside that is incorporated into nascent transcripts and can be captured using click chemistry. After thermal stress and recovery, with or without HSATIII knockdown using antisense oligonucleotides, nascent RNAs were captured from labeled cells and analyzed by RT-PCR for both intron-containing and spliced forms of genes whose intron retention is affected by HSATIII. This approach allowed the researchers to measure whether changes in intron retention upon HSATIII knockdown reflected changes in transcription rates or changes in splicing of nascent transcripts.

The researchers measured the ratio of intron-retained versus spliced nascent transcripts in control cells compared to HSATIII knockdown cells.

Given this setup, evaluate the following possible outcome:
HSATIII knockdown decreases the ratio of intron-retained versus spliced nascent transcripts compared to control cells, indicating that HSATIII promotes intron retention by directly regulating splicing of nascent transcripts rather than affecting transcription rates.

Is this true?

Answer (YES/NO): YES